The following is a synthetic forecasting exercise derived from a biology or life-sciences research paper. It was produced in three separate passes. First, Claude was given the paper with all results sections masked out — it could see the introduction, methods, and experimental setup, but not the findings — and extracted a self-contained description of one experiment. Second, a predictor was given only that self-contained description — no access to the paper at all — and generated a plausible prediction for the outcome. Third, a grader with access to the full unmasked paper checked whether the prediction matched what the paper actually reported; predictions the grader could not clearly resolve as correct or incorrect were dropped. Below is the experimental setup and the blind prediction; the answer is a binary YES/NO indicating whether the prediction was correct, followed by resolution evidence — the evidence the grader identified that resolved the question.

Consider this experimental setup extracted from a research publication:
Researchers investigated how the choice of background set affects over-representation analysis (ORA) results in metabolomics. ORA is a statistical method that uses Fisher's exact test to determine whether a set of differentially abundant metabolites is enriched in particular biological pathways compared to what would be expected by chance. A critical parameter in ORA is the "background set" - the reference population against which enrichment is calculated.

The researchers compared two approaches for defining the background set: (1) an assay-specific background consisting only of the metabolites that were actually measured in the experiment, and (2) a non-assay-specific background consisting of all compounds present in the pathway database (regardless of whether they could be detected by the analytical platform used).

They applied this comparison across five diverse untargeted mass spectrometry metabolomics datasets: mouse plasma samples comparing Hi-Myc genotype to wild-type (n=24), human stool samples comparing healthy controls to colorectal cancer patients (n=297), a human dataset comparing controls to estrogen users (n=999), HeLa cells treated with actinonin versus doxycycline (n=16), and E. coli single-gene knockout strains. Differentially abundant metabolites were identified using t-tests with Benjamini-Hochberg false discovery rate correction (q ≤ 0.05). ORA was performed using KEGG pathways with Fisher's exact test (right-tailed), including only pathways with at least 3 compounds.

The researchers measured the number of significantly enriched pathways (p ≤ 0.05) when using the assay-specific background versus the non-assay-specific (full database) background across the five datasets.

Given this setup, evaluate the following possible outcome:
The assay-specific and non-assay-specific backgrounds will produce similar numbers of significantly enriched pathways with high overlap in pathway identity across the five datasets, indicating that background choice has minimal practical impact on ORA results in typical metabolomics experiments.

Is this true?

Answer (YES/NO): NO